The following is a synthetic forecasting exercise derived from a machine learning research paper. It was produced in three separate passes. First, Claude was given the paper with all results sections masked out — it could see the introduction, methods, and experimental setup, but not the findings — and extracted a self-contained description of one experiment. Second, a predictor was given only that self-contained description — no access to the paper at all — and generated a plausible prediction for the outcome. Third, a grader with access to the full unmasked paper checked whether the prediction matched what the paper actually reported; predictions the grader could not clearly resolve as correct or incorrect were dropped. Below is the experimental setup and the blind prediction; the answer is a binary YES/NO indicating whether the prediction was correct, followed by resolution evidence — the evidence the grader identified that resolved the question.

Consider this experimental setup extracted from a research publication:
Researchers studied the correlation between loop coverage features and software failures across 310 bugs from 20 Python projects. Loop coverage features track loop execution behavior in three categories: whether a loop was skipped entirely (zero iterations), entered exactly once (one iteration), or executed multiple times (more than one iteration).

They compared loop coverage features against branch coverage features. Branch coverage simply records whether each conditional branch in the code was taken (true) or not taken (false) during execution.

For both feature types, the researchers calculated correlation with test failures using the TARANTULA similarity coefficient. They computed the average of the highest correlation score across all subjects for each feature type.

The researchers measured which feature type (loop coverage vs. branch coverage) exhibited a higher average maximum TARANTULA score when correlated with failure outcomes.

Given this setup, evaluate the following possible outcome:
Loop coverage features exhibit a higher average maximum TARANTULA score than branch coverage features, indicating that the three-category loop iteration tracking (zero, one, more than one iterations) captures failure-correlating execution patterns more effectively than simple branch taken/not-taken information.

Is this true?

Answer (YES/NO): NO